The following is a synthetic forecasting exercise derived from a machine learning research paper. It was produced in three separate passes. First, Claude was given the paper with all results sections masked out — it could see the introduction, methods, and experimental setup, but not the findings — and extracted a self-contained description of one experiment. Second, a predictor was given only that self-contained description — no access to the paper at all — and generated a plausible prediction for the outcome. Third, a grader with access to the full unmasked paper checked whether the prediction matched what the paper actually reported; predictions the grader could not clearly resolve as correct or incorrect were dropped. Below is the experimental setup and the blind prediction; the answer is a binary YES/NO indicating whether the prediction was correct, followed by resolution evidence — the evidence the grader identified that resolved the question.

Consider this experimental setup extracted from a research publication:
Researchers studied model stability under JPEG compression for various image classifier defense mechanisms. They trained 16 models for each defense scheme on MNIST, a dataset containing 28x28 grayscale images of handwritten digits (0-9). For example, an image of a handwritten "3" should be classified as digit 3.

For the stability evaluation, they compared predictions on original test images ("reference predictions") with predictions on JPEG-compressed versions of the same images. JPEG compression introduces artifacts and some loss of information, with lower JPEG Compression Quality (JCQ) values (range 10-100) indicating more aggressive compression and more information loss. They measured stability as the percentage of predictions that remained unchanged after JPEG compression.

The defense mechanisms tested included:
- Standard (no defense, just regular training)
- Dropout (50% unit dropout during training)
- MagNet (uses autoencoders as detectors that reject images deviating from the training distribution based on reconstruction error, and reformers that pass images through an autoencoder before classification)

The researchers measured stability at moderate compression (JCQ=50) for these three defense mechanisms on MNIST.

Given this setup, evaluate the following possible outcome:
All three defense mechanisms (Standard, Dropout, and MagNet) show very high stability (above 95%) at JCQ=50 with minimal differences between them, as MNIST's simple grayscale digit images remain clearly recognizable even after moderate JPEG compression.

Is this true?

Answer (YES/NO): NO